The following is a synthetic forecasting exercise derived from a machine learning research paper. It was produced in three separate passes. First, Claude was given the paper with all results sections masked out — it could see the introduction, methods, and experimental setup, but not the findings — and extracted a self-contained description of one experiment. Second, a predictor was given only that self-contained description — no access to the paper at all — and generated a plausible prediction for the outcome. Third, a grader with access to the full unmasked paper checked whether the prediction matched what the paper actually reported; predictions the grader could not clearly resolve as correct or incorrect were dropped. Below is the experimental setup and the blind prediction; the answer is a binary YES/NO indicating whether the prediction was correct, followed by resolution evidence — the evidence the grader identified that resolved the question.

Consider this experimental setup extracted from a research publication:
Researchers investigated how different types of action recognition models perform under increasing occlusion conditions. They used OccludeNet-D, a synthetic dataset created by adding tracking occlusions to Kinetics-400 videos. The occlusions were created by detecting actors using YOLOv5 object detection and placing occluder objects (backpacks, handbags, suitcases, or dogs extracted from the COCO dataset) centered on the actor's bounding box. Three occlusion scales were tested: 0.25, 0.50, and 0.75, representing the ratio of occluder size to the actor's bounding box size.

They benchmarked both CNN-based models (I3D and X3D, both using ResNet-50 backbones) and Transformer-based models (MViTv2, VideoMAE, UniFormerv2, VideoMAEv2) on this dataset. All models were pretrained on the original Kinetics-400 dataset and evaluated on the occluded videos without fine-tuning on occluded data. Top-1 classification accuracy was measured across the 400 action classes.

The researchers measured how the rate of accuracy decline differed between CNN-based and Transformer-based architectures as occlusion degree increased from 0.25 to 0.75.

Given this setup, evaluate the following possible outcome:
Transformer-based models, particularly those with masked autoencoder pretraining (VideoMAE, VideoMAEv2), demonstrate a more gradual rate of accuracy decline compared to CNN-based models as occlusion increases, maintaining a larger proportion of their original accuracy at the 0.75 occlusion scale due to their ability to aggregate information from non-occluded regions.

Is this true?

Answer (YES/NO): YES